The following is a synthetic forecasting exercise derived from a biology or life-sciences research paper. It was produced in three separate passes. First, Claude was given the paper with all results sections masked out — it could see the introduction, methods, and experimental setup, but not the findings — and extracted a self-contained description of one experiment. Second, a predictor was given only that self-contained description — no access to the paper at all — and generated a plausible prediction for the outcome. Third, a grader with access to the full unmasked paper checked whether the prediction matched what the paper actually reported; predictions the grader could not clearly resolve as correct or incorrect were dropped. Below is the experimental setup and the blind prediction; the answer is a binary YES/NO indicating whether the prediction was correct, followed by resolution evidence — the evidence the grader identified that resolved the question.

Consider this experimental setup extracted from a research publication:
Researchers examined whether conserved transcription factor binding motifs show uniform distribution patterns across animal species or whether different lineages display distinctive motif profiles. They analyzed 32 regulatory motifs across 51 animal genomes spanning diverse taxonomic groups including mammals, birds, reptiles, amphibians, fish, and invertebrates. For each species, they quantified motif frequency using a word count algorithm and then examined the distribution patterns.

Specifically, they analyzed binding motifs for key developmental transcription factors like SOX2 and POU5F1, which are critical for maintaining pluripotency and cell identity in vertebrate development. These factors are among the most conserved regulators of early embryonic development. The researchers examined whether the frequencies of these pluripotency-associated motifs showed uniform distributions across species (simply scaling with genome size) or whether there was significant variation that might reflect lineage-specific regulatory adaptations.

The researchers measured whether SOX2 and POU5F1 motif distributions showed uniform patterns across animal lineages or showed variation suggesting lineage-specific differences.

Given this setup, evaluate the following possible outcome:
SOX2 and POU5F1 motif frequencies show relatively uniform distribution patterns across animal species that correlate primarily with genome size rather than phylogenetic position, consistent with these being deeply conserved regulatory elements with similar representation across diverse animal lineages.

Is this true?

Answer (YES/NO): NO